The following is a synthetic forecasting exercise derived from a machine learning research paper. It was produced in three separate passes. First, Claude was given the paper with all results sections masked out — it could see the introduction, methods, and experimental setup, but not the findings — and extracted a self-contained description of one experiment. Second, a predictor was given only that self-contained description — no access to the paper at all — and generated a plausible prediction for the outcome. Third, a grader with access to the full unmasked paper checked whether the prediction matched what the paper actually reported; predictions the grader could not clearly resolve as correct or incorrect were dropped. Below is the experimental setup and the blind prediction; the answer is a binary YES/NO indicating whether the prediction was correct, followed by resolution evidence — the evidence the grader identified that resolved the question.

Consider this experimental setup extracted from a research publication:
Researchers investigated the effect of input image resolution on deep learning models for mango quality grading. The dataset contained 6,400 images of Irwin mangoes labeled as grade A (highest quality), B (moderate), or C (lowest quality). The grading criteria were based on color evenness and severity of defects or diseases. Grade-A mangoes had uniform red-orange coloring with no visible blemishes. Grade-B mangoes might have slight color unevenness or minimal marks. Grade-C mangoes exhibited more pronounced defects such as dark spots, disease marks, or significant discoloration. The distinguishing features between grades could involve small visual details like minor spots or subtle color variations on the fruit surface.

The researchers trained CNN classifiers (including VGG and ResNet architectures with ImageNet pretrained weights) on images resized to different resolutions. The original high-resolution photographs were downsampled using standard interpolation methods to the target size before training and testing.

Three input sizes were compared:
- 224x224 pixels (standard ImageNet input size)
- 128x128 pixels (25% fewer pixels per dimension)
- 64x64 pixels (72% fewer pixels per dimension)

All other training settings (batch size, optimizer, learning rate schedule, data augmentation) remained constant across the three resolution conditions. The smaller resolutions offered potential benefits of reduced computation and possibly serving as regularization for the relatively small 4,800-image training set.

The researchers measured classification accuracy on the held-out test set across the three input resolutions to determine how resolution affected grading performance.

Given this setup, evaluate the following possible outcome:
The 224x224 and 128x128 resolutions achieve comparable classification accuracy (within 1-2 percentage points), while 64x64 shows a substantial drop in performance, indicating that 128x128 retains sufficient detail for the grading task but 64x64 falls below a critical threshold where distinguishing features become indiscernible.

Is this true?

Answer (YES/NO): NO